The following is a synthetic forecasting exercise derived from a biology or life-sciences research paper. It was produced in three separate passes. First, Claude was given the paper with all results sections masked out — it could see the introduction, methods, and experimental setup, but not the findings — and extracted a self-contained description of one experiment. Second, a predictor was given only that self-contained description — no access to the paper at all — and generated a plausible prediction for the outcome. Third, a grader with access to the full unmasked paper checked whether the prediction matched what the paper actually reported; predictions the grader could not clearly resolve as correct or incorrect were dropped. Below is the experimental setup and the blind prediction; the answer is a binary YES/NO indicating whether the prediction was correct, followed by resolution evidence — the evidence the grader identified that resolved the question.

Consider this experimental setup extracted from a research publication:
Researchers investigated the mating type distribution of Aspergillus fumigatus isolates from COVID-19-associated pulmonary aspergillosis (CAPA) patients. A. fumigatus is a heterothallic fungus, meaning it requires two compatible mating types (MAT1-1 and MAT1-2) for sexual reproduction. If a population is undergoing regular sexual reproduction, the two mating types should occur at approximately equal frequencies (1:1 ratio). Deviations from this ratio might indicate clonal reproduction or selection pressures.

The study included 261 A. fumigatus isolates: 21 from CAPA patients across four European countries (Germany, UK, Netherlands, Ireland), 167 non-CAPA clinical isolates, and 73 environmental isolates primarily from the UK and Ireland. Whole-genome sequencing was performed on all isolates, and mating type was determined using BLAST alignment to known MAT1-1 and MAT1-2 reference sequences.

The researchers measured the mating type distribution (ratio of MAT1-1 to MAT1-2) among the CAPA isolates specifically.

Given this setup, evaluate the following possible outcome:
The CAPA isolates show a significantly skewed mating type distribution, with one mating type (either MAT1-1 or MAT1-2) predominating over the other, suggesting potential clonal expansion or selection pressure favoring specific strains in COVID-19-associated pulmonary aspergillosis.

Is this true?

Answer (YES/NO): NO